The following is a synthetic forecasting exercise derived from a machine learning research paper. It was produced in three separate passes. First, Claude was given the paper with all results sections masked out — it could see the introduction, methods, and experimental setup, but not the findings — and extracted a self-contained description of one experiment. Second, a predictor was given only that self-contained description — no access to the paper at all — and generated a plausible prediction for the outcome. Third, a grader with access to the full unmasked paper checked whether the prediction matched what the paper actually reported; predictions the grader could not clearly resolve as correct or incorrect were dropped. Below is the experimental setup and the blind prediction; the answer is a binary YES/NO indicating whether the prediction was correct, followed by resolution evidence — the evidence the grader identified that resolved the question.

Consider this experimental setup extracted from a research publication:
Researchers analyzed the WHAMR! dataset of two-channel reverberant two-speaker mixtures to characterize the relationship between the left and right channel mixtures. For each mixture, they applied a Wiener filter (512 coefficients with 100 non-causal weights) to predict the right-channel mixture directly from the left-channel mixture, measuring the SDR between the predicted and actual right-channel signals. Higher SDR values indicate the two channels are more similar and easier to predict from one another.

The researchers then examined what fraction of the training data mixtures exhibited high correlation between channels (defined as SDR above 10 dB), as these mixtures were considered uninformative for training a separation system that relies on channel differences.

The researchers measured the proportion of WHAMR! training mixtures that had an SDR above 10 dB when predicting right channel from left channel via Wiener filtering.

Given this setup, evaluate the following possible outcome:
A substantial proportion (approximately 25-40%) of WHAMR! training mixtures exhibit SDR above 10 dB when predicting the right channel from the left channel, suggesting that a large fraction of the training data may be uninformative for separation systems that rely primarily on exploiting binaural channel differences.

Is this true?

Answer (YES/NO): NO